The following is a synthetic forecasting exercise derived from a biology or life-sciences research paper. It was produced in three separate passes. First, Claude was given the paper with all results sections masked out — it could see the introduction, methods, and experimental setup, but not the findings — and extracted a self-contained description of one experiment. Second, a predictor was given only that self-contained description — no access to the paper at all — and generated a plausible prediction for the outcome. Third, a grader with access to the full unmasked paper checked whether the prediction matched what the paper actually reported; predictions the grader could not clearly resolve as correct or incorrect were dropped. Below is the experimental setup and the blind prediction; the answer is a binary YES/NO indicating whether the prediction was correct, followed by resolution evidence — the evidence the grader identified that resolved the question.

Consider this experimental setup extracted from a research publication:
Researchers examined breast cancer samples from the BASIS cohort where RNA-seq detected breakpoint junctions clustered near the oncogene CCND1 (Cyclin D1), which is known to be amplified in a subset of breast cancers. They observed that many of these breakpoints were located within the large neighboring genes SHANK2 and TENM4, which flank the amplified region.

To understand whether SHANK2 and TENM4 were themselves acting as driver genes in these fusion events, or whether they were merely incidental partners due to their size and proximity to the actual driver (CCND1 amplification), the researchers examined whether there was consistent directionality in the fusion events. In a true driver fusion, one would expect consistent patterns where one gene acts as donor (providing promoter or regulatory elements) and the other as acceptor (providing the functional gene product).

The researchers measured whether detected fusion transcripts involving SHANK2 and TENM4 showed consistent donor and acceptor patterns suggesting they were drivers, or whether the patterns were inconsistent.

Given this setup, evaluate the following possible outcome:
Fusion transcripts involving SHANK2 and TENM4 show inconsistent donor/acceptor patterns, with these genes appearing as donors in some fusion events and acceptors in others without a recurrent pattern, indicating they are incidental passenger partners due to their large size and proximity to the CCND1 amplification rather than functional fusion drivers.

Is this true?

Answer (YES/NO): YES